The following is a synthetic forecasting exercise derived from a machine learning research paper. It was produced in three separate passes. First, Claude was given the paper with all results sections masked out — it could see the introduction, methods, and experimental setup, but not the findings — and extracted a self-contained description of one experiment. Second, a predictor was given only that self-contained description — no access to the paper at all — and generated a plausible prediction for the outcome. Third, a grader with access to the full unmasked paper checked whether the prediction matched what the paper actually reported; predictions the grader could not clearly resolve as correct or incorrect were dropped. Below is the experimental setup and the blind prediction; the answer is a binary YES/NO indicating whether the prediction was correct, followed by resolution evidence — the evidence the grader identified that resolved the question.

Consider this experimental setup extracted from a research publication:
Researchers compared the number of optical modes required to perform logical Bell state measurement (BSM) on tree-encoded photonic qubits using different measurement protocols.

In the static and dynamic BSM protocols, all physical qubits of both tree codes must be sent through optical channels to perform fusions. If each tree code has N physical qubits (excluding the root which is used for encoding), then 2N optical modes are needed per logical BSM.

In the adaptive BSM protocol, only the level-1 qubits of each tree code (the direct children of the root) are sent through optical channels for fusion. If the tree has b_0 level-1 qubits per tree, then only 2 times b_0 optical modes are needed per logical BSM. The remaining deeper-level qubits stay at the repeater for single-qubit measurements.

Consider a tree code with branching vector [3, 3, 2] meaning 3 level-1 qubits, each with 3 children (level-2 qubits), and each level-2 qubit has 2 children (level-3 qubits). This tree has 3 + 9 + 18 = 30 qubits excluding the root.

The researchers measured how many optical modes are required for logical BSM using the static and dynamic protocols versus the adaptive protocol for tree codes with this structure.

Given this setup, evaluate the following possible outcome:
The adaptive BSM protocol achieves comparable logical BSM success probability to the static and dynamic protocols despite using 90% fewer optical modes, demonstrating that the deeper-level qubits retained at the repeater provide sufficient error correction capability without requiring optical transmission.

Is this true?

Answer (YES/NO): NO